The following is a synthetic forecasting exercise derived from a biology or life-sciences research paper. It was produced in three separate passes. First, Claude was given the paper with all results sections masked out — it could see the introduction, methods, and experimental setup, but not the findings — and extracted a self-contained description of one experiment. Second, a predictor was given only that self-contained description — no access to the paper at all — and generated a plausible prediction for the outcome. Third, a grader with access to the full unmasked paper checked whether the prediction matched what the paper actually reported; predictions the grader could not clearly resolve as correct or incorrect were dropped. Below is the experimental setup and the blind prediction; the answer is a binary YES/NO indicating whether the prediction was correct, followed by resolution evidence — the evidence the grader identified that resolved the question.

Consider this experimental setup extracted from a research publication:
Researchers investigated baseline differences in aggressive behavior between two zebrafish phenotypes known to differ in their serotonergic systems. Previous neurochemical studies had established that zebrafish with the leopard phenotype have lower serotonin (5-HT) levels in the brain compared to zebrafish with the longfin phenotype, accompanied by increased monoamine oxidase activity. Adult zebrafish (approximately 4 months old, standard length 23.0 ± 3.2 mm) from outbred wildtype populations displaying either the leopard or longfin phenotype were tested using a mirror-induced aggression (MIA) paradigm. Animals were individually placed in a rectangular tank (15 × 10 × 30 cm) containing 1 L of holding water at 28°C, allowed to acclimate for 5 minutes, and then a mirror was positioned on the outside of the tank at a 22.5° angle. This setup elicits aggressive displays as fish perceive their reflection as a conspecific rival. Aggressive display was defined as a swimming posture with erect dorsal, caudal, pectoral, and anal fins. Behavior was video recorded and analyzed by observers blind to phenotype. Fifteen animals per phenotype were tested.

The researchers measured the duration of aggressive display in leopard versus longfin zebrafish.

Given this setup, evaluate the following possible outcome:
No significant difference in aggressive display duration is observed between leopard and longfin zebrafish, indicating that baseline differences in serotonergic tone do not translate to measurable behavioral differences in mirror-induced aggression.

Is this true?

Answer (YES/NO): NO